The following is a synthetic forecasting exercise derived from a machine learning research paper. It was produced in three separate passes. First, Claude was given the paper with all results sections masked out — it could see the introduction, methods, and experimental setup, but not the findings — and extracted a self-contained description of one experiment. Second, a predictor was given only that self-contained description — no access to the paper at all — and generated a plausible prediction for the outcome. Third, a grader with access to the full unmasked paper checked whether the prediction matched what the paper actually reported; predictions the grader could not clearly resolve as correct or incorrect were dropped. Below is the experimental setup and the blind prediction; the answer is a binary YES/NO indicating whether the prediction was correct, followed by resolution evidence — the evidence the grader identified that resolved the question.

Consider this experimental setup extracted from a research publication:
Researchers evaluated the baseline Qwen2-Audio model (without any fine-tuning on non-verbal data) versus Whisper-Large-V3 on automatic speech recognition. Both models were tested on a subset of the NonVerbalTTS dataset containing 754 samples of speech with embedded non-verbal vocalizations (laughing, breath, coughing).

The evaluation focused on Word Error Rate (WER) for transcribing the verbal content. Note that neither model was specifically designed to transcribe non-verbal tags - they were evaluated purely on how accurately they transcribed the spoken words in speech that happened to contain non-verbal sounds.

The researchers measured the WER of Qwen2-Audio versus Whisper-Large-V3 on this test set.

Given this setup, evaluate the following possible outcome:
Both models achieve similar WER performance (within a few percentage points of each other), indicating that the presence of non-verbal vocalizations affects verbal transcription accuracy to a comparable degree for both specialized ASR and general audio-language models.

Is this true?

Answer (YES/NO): NO